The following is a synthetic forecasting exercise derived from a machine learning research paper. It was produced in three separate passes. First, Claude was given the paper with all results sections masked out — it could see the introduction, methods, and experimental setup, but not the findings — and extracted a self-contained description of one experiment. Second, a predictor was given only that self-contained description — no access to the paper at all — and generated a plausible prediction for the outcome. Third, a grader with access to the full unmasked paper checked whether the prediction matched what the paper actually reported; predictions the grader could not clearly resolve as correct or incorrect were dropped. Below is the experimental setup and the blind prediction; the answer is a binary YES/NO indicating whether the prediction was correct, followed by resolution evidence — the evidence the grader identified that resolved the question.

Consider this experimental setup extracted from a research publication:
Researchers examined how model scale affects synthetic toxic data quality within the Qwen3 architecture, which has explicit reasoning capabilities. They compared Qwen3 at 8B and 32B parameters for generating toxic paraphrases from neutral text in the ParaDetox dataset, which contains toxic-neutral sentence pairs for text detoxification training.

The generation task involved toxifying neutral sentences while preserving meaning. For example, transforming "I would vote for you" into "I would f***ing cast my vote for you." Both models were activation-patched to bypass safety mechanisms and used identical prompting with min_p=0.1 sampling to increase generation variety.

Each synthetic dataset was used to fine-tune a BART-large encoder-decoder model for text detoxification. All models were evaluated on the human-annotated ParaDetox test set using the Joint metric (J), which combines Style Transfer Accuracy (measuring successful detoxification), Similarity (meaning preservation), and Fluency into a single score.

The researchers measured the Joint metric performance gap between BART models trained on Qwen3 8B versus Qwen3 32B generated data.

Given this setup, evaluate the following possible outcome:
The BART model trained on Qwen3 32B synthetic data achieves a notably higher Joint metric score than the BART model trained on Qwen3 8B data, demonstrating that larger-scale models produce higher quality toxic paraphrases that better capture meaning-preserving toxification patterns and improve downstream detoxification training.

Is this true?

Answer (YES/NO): NO